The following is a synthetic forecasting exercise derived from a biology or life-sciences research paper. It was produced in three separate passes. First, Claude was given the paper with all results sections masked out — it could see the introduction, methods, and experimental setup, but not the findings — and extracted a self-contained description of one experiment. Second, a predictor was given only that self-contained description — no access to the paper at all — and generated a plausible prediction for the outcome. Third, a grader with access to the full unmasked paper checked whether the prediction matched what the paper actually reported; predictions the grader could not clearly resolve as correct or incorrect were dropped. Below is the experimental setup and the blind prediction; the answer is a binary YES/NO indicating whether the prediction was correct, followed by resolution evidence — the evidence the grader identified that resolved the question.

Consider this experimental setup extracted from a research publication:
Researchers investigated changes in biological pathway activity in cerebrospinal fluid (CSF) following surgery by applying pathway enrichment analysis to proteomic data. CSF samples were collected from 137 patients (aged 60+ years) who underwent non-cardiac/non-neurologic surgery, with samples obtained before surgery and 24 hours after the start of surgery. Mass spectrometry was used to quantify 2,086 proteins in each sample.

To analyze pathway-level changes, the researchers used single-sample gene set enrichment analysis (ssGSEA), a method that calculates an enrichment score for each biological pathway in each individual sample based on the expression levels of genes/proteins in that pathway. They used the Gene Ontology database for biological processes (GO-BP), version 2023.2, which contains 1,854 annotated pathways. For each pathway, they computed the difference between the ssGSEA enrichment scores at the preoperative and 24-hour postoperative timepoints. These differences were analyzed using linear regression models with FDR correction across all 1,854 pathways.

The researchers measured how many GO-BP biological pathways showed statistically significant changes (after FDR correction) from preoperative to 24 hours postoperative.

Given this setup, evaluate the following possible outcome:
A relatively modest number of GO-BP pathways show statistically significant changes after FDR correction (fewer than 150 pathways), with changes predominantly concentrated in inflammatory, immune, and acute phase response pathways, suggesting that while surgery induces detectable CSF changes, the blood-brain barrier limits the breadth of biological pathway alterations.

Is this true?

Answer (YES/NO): NO